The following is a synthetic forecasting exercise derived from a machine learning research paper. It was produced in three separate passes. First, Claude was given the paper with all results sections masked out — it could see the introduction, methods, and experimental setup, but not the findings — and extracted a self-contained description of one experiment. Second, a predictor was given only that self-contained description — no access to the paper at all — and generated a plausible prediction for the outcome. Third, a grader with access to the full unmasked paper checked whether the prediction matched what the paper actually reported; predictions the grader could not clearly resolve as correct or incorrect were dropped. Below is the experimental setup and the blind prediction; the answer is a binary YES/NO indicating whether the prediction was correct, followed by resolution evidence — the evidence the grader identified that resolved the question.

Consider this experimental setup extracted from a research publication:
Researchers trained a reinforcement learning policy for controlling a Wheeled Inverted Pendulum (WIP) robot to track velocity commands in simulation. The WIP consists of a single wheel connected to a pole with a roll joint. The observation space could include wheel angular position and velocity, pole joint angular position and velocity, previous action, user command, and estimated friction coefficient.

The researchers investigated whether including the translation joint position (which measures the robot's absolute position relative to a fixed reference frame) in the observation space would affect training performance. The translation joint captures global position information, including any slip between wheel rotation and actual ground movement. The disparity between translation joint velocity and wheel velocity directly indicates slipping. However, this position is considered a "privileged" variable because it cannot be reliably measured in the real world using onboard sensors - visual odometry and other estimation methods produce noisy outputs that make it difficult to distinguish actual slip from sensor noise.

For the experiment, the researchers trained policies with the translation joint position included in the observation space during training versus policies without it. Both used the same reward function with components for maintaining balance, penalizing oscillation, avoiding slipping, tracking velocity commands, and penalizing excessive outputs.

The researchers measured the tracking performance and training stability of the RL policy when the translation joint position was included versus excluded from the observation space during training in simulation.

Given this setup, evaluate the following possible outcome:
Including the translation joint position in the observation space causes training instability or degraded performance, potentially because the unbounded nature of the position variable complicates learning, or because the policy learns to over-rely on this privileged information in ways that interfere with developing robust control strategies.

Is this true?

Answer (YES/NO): NO